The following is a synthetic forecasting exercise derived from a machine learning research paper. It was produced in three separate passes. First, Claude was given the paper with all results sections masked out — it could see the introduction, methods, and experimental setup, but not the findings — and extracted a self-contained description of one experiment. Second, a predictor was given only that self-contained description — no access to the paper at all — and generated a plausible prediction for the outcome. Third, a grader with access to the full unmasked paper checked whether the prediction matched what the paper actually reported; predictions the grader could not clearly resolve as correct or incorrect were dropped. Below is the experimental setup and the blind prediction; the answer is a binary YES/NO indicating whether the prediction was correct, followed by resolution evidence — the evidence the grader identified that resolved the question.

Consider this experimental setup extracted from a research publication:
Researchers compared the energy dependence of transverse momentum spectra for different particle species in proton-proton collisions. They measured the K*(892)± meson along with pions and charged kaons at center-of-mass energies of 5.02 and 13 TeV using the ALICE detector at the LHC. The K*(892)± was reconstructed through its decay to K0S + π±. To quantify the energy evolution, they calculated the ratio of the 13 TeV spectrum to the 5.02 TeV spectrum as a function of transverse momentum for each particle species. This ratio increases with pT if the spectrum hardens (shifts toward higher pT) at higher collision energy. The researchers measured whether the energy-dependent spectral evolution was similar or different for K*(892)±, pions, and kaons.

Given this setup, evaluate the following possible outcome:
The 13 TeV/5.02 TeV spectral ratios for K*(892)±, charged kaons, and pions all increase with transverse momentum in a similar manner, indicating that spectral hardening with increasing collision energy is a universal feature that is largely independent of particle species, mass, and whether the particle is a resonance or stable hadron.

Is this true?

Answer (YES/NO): YES